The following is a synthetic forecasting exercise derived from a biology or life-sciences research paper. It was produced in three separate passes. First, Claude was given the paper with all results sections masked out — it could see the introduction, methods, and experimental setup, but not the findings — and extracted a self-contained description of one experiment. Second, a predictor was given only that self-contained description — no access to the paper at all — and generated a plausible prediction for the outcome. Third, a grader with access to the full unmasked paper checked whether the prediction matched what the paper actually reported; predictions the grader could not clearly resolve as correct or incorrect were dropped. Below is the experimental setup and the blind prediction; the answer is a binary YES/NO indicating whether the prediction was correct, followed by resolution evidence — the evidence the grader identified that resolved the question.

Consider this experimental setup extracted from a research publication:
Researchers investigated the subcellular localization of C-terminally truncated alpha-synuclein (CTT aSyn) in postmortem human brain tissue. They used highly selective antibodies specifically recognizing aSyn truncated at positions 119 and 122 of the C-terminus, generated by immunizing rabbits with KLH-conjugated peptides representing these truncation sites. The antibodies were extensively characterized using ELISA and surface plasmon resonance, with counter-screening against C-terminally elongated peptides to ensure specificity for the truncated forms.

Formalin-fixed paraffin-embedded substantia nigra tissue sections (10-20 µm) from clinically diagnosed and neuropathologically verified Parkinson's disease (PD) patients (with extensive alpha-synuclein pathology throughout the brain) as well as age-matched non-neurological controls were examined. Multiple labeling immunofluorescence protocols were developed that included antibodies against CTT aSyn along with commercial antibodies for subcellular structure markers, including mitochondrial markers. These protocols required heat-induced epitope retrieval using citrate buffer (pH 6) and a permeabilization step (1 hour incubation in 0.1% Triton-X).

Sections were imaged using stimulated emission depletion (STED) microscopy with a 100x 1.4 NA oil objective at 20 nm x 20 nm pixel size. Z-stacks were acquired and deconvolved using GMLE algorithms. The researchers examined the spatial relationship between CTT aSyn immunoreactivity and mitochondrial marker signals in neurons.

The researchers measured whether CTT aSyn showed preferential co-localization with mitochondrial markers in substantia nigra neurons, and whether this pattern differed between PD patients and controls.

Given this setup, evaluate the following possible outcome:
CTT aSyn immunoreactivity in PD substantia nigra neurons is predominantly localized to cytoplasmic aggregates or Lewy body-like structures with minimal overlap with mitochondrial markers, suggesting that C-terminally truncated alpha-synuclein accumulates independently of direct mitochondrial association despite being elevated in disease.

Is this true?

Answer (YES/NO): NO